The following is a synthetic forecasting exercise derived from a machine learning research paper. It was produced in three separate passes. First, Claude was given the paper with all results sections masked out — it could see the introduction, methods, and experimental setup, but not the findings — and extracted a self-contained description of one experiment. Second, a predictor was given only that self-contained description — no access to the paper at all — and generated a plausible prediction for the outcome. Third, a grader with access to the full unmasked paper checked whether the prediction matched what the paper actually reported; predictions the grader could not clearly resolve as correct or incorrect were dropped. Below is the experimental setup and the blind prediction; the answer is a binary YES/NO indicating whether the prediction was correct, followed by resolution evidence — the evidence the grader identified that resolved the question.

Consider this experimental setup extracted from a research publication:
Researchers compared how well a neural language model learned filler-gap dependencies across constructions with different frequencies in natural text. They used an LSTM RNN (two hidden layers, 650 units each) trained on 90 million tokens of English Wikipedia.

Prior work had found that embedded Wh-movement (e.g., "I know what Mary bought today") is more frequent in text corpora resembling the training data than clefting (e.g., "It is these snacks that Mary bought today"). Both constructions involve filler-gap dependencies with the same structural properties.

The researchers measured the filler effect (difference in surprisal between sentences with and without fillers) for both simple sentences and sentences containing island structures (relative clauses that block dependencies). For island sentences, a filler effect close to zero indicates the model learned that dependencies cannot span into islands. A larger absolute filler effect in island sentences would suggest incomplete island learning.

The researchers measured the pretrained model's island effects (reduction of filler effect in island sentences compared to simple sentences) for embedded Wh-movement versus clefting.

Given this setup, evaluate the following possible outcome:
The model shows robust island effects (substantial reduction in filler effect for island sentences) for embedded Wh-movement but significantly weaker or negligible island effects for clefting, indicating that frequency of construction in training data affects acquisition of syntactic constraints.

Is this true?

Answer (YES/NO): YES